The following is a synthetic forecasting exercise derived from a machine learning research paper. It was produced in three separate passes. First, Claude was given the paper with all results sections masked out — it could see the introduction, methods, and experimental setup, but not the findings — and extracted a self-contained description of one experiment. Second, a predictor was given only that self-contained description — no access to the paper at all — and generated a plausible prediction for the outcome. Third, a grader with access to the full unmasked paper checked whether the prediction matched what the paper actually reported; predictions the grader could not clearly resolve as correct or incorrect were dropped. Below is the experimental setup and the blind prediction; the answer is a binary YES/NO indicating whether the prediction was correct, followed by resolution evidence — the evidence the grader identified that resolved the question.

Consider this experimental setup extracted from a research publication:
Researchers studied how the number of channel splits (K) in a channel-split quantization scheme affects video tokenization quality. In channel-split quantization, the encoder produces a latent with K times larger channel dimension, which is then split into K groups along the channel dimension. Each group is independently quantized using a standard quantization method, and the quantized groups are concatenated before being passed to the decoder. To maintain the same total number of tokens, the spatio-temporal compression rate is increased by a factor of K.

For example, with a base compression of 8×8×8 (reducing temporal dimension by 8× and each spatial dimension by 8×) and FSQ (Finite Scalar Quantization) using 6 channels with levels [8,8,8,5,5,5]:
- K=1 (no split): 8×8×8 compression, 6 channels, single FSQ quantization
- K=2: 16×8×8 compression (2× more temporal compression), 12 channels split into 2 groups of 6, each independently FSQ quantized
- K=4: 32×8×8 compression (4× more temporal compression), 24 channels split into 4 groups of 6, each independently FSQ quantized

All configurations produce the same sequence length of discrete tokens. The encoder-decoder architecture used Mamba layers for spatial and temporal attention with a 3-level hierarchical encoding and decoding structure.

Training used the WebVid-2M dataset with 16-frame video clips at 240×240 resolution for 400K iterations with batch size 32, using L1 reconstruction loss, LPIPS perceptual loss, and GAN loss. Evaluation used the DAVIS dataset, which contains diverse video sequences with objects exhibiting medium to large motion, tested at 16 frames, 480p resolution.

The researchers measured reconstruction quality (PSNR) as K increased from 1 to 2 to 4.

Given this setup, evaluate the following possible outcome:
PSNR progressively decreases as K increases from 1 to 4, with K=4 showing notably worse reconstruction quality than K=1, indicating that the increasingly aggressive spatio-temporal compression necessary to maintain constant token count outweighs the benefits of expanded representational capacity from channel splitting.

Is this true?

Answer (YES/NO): NO